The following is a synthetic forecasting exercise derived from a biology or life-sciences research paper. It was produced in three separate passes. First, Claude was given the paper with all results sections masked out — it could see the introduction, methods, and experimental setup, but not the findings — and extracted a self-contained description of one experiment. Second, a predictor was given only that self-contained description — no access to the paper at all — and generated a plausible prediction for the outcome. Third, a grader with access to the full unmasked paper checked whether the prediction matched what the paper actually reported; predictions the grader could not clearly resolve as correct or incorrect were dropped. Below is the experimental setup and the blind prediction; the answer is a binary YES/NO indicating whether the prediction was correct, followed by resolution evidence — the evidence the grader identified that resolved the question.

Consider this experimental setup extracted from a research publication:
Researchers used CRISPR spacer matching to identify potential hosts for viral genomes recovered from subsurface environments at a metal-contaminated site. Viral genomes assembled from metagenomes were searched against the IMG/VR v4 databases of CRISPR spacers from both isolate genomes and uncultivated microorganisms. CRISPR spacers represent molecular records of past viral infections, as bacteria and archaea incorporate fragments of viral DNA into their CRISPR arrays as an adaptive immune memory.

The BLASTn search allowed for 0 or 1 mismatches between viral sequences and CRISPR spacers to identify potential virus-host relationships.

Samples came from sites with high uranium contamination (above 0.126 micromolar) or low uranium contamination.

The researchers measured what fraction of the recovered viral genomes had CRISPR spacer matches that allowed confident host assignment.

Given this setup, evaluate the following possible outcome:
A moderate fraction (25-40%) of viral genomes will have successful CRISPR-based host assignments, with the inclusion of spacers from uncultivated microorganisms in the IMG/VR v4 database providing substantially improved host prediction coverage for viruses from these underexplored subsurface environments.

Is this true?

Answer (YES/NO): NO